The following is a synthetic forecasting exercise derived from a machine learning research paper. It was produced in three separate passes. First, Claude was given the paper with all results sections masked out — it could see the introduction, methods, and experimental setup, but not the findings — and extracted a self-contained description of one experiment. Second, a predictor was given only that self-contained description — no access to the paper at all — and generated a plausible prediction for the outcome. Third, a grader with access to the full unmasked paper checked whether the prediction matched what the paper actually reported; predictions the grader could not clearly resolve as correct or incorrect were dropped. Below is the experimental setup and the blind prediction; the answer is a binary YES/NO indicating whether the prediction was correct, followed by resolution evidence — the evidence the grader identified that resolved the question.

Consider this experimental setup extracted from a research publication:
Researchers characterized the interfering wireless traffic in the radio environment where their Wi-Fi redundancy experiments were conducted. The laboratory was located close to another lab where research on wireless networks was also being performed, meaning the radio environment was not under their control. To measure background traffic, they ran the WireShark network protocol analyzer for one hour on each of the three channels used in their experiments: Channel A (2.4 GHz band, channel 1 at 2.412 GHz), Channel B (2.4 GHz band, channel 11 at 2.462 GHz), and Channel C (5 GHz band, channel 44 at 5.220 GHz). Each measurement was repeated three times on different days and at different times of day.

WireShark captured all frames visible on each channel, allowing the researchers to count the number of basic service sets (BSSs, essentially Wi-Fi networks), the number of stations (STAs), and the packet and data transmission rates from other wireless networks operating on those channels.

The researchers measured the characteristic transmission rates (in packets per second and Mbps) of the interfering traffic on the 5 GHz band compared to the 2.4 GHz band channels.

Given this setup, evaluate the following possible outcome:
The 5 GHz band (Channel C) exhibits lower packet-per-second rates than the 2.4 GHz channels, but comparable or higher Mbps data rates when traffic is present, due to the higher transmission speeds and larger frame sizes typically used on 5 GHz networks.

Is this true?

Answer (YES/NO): NO